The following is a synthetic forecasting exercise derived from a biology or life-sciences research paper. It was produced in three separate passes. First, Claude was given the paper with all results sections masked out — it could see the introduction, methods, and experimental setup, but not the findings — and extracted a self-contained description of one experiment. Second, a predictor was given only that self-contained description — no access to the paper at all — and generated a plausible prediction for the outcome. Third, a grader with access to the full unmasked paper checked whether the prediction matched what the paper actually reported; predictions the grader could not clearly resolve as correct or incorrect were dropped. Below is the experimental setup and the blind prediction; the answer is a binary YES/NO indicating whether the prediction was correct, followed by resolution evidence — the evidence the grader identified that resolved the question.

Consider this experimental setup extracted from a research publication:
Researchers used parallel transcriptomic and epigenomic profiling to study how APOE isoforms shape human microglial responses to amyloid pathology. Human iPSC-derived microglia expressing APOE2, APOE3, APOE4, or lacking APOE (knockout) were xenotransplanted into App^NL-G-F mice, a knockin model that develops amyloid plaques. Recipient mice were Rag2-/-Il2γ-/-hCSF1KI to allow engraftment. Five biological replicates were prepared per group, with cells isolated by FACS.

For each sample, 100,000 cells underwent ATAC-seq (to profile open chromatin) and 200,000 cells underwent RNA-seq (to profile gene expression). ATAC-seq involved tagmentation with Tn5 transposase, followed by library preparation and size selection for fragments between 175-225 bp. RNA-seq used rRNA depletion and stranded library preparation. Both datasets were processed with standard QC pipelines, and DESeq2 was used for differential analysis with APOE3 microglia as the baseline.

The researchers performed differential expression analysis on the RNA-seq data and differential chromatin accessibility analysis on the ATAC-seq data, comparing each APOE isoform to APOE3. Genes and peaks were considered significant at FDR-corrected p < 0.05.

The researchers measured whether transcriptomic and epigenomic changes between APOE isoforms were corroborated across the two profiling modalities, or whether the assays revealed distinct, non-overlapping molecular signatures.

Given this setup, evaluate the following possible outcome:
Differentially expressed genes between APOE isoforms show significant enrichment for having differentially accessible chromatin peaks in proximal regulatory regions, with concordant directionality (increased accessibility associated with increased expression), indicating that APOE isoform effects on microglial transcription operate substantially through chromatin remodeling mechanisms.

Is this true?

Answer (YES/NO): YES